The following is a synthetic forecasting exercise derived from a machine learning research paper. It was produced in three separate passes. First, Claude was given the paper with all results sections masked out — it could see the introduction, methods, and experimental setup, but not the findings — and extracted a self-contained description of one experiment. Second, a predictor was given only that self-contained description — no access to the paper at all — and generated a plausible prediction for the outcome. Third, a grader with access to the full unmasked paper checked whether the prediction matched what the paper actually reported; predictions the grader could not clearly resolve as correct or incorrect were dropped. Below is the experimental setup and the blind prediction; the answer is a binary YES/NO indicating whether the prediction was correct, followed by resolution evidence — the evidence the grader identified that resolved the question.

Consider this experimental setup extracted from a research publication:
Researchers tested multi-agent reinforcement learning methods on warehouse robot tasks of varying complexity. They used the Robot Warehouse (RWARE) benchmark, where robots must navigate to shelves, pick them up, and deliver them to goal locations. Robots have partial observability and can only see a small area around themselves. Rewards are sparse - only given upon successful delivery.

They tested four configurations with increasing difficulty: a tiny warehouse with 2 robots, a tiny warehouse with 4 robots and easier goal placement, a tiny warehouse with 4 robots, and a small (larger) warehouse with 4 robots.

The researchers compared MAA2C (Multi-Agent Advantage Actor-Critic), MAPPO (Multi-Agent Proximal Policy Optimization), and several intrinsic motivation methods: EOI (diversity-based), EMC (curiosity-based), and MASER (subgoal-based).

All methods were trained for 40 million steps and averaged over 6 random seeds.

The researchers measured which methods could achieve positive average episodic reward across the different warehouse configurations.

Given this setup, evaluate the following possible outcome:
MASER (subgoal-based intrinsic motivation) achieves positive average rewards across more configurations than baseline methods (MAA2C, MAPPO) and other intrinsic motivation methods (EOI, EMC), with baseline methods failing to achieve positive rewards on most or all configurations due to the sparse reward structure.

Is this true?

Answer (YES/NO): NO